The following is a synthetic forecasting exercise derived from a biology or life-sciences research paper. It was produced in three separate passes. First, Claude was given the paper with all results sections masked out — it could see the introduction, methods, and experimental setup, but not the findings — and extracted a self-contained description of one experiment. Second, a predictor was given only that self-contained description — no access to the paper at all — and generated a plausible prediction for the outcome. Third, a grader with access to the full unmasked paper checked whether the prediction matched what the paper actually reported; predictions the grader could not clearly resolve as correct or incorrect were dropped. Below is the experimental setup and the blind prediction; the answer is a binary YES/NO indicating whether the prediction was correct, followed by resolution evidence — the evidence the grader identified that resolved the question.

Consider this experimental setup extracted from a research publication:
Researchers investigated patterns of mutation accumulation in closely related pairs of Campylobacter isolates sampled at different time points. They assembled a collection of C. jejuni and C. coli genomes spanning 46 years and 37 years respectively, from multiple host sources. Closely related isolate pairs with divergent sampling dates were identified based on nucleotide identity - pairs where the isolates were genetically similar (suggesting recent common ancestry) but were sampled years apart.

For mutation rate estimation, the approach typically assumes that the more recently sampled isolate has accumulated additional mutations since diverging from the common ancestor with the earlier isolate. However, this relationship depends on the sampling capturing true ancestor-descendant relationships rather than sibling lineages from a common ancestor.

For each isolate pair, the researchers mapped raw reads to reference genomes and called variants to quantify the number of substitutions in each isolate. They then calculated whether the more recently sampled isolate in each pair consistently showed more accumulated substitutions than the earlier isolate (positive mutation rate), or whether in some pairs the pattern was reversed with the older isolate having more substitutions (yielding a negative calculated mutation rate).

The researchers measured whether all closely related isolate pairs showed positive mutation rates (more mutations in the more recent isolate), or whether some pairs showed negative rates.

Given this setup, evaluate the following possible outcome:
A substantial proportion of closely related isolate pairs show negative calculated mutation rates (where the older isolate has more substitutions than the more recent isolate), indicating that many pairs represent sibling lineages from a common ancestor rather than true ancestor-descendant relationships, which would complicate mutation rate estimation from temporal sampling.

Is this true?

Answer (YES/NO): YES